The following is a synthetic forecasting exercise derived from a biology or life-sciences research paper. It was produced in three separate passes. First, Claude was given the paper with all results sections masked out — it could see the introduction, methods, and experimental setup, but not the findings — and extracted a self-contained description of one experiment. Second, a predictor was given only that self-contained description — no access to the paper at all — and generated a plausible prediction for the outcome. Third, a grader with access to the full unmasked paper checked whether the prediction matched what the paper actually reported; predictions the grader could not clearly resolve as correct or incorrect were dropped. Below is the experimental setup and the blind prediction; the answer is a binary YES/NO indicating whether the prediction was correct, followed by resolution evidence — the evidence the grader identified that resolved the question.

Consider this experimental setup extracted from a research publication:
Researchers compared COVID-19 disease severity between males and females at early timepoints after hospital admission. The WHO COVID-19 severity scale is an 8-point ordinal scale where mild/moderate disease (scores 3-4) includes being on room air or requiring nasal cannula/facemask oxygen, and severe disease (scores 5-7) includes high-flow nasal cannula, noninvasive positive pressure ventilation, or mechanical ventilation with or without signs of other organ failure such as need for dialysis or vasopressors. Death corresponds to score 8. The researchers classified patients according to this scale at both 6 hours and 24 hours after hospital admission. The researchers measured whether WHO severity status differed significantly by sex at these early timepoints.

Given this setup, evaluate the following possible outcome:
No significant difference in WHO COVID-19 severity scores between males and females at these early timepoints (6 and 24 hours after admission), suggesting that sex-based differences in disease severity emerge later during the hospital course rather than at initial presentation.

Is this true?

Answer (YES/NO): NO